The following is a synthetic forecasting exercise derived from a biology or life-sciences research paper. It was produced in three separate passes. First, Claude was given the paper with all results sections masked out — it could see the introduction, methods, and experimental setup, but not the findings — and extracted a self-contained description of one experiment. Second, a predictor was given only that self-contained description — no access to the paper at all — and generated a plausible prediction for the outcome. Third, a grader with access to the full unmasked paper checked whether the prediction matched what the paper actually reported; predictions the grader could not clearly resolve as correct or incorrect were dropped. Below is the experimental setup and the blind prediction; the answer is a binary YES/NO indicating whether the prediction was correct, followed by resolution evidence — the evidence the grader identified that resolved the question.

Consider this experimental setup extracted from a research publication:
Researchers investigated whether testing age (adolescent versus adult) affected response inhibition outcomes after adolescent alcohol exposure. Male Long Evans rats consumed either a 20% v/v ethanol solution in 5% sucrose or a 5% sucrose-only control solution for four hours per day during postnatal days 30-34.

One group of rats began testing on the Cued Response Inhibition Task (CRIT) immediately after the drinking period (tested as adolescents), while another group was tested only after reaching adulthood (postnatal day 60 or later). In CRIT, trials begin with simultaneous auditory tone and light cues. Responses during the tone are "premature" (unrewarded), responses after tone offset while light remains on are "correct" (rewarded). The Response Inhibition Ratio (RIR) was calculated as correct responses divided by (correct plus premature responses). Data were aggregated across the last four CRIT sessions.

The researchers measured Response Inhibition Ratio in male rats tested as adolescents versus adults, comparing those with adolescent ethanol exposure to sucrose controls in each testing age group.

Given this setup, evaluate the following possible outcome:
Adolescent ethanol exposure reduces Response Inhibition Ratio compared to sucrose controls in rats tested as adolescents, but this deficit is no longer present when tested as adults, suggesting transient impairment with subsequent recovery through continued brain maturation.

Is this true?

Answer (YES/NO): NO